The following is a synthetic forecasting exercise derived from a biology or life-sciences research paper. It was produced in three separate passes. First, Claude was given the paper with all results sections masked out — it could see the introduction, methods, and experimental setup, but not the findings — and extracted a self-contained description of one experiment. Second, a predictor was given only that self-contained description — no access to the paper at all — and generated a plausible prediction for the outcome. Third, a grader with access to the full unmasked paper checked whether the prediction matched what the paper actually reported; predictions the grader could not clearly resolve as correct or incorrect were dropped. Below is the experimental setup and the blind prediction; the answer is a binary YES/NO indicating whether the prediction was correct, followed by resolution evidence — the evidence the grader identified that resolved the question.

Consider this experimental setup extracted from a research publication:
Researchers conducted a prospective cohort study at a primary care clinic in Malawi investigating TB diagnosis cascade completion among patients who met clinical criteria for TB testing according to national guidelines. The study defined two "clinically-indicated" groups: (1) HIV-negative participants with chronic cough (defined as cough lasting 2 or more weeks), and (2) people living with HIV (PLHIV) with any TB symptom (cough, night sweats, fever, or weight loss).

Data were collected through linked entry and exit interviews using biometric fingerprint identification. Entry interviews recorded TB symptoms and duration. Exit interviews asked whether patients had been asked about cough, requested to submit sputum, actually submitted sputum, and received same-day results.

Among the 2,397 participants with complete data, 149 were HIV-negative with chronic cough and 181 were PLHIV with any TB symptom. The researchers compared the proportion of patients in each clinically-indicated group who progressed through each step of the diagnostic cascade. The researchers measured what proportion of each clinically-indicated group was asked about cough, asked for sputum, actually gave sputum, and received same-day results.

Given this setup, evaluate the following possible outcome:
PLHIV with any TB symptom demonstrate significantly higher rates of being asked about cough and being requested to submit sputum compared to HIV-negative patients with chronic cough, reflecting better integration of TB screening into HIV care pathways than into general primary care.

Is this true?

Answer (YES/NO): NO